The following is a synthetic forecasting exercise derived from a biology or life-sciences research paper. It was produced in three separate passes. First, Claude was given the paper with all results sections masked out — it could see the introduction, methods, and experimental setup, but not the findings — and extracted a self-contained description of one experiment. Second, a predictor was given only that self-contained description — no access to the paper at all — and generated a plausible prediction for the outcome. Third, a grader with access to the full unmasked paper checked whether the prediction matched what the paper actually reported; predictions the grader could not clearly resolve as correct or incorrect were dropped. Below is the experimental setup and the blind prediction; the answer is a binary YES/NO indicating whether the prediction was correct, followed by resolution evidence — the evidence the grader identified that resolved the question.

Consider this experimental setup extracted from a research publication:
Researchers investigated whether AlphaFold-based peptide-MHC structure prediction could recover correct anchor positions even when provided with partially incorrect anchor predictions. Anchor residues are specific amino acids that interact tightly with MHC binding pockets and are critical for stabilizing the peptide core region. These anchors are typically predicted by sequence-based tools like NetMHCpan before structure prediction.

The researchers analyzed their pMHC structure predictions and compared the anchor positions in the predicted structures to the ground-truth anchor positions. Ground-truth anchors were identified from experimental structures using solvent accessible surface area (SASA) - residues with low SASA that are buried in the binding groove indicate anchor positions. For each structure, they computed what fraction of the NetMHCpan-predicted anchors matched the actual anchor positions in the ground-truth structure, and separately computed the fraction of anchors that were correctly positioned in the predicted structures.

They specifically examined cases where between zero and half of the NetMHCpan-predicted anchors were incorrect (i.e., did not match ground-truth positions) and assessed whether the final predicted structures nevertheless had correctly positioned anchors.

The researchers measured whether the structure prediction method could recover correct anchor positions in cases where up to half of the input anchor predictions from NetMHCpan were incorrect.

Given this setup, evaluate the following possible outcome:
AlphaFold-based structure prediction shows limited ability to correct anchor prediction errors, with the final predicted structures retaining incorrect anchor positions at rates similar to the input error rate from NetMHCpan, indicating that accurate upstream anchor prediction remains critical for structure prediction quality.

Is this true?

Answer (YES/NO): NO